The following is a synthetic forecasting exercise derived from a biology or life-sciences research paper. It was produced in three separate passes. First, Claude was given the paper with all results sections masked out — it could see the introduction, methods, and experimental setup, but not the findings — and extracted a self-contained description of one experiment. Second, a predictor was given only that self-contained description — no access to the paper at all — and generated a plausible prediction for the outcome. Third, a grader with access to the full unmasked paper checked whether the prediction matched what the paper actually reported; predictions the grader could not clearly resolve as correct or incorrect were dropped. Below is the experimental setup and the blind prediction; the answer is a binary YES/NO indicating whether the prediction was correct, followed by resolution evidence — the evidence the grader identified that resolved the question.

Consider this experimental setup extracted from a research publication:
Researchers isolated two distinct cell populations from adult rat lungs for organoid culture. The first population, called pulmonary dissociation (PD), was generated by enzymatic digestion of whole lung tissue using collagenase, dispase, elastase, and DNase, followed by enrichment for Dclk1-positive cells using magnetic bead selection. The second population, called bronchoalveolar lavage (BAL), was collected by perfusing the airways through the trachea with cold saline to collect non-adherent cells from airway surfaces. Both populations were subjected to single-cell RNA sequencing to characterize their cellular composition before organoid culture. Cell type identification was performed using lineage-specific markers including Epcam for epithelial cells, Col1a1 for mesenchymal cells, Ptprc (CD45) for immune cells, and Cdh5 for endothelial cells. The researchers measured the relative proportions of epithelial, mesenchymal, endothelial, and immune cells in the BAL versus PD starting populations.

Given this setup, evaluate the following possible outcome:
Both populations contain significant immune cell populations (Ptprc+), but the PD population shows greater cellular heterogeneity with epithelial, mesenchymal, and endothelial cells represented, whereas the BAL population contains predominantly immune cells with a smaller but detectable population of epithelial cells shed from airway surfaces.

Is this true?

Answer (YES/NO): YES